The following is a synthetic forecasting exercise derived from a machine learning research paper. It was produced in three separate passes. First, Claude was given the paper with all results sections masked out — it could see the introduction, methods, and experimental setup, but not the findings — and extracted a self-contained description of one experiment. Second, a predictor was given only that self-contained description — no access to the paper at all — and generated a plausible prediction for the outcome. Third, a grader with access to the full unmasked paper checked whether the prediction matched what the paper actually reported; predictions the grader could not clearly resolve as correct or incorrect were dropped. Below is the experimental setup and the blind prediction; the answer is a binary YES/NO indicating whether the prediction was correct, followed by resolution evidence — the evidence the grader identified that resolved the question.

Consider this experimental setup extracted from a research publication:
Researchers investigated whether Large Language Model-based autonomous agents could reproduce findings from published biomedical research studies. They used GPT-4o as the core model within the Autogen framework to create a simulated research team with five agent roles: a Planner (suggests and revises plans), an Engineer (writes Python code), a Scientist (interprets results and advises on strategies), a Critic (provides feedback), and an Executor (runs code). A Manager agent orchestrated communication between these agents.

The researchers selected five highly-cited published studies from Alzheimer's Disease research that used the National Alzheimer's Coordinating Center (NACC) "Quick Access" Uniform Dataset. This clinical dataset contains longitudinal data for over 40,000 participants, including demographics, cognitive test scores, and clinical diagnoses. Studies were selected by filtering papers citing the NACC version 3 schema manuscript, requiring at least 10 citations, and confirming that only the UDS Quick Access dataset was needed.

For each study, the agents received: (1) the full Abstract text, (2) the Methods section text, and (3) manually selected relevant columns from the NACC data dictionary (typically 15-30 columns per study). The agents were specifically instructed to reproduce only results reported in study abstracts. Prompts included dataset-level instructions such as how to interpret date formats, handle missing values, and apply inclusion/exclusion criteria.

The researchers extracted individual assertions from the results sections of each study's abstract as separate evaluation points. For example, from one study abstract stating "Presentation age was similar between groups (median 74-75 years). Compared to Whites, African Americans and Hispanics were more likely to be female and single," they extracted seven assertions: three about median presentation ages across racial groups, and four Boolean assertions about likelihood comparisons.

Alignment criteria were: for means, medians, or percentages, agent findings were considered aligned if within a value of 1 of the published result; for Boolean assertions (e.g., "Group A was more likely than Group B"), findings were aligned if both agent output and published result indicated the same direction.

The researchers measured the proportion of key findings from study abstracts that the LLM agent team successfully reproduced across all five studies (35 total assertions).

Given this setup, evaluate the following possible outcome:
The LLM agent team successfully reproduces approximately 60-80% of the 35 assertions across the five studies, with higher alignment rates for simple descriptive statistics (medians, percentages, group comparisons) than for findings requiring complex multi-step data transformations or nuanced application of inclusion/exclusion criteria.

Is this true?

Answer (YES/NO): YES